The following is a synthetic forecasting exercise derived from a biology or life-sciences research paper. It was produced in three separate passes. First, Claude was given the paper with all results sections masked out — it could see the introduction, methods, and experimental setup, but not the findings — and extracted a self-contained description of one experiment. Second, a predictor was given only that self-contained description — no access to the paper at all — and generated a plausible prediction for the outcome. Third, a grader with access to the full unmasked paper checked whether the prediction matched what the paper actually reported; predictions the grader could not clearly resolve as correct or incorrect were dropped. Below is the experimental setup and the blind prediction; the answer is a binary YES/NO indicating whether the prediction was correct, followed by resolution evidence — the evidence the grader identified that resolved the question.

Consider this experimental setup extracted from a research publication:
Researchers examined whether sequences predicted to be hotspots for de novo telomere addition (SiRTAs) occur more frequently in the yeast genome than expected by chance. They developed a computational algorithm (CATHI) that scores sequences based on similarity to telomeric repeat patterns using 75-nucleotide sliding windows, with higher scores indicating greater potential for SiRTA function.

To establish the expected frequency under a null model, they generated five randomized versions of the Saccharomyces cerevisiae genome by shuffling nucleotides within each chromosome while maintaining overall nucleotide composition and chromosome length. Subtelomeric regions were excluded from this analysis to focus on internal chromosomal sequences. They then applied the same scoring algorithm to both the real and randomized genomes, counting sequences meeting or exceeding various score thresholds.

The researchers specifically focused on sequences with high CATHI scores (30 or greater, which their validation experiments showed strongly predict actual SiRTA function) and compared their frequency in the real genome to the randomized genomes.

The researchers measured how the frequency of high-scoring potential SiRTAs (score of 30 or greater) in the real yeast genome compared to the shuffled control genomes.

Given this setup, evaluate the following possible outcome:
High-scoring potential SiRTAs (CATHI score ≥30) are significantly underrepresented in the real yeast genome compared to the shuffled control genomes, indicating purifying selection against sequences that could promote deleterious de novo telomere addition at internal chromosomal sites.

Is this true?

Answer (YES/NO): NO